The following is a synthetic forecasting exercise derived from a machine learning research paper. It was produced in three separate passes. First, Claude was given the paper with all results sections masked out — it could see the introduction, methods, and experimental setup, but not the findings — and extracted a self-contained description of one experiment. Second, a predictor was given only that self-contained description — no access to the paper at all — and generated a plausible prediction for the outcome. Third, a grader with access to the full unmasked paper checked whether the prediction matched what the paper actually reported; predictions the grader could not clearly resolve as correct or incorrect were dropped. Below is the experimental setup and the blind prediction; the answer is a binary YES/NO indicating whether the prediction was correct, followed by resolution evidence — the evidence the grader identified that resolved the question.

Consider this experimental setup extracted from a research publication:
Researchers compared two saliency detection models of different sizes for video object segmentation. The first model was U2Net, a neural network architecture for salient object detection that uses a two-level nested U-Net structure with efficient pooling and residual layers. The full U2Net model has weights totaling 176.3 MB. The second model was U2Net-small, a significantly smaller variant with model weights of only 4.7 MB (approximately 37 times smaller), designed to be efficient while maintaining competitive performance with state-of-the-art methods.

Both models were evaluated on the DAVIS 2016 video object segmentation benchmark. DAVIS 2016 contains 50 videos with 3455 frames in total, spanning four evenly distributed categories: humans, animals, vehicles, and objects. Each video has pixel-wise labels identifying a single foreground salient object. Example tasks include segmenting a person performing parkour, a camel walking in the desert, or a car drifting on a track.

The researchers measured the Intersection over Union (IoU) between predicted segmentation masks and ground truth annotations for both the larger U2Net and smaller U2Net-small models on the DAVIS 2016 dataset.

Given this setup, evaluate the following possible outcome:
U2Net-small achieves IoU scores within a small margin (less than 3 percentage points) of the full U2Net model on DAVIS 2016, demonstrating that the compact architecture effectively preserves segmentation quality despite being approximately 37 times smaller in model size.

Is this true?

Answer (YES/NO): YES